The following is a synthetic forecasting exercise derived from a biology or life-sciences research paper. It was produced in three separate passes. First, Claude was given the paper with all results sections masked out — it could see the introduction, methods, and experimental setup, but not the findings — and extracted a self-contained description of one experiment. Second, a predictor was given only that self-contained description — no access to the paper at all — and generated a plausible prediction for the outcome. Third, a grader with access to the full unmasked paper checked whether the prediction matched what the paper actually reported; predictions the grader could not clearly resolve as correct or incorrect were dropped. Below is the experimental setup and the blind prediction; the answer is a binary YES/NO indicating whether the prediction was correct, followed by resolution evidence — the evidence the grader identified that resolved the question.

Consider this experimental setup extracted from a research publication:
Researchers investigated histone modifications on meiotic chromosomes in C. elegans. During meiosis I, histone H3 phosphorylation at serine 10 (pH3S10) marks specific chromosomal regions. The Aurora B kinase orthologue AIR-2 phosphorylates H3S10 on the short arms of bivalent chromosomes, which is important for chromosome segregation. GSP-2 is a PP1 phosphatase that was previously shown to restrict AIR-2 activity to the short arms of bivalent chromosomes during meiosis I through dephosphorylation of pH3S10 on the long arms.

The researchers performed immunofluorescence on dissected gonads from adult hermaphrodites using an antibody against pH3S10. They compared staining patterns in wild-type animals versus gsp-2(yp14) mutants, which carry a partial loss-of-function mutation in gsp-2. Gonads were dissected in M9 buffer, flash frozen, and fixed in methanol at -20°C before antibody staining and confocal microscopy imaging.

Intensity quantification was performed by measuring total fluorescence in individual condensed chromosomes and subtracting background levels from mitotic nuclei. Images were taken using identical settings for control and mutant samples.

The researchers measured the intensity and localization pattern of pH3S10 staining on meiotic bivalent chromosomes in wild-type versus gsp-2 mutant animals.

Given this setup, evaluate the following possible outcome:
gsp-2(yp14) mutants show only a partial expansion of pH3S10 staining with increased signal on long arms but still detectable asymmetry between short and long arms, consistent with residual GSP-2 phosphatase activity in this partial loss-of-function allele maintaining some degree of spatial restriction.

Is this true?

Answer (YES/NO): NO